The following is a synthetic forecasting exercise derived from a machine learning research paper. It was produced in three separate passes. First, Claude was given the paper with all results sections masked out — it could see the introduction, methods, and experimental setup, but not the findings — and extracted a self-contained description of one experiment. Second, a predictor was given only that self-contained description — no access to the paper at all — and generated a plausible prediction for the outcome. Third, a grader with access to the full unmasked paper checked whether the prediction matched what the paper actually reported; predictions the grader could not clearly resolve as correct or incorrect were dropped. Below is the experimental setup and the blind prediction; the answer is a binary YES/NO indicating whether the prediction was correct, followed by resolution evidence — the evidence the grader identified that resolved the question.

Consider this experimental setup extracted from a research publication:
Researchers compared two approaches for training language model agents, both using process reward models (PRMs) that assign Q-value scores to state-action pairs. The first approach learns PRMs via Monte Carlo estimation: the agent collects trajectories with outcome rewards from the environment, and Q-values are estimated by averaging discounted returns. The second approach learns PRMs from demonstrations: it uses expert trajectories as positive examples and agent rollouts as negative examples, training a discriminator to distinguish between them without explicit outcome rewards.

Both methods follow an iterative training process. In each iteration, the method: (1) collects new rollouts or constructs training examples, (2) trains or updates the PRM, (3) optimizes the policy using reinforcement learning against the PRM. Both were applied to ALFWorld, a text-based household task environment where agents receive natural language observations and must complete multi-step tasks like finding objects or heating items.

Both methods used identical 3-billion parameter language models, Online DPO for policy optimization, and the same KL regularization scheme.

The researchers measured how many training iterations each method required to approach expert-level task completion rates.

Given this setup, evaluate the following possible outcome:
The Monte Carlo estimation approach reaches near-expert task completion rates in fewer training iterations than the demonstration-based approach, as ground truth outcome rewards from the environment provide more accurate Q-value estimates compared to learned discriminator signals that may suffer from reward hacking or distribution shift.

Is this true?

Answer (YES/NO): NO